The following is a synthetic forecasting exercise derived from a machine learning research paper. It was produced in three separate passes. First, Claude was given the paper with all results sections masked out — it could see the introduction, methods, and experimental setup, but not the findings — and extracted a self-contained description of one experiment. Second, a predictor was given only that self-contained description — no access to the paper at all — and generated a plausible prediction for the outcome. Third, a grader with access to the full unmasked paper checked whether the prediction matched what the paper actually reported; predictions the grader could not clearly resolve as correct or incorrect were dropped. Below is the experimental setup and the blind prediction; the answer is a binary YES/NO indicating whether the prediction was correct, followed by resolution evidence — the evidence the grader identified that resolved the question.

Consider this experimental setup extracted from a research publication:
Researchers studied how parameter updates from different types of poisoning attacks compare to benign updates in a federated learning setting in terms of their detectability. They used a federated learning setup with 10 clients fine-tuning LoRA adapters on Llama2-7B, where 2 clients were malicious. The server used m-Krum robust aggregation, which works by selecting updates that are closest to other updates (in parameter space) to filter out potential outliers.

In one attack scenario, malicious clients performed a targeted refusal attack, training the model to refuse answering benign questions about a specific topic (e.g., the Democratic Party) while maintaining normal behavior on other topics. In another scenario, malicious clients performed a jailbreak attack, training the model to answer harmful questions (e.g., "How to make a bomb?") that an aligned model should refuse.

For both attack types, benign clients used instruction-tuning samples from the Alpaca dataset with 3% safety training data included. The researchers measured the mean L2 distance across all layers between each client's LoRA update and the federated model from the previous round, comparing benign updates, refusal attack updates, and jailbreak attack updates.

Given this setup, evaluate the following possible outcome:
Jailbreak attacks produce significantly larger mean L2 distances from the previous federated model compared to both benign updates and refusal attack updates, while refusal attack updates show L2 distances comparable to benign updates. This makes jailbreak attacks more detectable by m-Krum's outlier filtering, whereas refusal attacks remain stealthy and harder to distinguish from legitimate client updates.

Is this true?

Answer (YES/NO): NO